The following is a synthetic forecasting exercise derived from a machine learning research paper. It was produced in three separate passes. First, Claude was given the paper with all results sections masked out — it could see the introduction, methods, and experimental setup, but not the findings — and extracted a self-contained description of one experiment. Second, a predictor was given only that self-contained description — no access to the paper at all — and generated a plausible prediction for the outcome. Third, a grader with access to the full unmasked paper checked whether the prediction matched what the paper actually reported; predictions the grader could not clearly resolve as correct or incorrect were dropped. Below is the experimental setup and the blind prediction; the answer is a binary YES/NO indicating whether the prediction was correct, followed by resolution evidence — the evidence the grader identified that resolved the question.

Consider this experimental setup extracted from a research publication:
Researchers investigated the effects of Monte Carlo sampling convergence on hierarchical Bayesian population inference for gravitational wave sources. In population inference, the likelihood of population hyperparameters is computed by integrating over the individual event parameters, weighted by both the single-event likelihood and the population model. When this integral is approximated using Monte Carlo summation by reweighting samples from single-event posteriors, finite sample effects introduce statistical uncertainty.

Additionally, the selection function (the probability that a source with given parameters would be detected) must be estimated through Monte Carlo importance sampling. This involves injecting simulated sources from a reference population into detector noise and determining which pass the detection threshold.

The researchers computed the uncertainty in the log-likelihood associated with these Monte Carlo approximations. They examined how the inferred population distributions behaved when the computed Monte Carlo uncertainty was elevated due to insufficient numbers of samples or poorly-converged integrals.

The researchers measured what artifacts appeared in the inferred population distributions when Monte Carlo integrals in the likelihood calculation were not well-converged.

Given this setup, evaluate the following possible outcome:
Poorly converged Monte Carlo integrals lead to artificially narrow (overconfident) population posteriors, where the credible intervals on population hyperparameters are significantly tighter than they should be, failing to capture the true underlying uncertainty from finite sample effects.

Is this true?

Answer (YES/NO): NO